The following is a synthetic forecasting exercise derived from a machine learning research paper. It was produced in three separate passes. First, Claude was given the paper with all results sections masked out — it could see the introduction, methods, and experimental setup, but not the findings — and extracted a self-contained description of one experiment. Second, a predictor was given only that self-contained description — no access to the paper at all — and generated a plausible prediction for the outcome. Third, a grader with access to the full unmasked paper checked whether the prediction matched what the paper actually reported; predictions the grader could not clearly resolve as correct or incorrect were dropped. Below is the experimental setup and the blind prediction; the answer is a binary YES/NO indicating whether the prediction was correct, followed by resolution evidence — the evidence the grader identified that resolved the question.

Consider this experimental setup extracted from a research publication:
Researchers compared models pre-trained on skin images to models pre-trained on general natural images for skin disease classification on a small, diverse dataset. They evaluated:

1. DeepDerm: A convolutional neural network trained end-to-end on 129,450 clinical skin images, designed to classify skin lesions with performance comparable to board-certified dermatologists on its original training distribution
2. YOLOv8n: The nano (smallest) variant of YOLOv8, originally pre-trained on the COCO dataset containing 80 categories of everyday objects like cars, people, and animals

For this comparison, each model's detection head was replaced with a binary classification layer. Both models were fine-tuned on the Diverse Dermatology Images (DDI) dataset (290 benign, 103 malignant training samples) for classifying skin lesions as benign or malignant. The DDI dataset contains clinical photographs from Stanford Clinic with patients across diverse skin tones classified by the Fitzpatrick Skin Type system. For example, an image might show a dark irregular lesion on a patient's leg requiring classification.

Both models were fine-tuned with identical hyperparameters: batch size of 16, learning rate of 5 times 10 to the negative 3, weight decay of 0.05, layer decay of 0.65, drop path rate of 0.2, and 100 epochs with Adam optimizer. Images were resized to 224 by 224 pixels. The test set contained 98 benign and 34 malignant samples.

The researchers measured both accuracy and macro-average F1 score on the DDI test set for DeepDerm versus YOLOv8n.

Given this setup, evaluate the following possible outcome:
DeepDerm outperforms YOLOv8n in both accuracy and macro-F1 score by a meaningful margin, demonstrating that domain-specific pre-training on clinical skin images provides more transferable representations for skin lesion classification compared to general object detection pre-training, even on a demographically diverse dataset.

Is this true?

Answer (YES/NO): NO